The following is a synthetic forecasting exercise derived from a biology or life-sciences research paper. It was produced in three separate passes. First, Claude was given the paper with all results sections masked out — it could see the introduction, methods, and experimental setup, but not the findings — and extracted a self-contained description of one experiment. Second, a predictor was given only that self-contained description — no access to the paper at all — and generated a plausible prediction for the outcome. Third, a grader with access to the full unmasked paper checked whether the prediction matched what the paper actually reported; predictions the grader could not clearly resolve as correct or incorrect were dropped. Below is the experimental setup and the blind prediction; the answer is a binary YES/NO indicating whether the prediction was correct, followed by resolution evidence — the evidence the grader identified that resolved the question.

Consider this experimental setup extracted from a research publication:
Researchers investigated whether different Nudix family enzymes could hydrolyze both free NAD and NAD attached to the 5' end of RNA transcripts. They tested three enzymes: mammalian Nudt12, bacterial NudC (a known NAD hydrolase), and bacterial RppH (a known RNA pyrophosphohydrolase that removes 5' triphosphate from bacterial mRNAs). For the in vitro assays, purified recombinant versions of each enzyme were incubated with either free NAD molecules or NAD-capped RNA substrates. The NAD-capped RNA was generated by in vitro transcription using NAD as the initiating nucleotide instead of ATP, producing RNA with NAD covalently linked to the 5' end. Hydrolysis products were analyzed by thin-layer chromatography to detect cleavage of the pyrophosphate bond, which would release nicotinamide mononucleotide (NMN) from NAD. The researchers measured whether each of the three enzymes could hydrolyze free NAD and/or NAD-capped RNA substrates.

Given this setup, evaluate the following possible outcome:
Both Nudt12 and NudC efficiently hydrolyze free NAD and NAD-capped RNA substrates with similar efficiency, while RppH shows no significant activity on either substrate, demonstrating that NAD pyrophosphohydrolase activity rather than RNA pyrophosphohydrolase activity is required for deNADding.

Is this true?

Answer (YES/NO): NO